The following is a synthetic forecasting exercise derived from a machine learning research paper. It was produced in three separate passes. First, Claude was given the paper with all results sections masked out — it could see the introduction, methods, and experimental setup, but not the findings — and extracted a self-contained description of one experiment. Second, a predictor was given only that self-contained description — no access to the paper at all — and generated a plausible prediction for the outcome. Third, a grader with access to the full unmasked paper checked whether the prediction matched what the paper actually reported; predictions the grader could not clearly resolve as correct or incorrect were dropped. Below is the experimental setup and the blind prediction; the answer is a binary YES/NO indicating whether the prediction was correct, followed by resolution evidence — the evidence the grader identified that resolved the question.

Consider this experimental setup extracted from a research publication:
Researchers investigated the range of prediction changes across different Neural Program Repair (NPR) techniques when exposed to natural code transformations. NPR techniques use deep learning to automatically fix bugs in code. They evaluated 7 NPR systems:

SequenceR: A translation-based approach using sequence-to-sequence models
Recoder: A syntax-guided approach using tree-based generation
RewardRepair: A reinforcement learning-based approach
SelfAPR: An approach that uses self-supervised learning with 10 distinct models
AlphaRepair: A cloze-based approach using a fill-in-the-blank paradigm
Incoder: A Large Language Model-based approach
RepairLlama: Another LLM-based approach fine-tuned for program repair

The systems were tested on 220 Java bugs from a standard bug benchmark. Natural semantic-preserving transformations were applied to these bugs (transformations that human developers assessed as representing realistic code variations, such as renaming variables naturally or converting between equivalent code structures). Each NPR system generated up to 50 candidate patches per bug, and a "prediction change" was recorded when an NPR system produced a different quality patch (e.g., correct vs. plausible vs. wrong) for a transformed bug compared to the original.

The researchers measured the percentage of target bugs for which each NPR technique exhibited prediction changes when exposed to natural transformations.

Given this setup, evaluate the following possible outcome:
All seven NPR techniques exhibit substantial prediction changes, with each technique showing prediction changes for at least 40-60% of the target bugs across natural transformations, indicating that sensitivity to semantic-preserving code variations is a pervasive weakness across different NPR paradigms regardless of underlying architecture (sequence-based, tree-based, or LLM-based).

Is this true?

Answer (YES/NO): NO